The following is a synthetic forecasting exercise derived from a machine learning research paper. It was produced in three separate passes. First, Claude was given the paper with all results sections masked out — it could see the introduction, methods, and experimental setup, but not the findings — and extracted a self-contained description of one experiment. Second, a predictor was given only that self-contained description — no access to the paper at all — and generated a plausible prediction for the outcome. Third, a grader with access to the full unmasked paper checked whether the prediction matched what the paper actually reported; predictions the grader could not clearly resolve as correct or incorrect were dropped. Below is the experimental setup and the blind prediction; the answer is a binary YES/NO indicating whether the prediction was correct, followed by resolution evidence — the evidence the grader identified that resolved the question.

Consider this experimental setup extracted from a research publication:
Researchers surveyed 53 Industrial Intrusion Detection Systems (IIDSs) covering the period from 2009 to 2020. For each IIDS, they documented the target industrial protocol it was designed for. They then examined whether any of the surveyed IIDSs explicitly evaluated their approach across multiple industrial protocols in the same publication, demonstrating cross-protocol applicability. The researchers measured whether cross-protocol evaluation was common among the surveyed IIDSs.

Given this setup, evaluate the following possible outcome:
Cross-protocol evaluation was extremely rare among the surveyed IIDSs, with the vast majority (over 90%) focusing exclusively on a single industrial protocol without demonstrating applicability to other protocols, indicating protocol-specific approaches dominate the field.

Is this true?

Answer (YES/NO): YES